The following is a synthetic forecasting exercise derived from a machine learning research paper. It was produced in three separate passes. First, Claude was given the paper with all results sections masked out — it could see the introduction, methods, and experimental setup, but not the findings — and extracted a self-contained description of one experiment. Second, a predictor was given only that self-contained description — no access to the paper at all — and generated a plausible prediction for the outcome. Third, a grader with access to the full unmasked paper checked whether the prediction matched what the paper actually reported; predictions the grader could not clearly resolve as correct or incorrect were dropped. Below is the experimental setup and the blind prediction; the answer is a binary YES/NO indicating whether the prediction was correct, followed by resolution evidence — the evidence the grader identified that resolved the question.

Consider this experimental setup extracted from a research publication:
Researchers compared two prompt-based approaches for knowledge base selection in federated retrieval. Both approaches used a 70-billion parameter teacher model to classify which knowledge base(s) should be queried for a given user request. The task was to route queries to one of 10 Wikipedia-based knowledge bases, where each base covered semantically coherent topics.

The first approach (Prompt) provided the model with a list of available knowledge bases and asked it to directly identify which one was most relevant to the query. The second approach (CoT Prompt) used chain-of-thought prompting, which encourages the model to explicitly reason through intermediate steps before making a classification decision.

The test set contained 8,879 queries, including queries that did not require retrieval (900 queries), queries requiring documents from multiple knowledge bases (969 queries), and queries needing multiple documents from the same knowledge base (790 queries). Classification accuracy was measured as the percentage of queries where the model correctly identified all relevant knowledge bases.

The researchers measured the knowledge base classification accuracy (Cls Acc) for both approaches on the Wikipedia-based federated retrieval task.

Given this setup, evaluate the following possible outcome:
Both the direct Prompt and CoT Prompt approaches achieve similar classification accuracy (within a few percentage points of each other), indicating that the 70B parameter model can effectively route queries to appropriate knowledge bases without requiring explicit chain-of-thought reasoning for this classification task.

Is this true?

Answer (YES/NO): NO